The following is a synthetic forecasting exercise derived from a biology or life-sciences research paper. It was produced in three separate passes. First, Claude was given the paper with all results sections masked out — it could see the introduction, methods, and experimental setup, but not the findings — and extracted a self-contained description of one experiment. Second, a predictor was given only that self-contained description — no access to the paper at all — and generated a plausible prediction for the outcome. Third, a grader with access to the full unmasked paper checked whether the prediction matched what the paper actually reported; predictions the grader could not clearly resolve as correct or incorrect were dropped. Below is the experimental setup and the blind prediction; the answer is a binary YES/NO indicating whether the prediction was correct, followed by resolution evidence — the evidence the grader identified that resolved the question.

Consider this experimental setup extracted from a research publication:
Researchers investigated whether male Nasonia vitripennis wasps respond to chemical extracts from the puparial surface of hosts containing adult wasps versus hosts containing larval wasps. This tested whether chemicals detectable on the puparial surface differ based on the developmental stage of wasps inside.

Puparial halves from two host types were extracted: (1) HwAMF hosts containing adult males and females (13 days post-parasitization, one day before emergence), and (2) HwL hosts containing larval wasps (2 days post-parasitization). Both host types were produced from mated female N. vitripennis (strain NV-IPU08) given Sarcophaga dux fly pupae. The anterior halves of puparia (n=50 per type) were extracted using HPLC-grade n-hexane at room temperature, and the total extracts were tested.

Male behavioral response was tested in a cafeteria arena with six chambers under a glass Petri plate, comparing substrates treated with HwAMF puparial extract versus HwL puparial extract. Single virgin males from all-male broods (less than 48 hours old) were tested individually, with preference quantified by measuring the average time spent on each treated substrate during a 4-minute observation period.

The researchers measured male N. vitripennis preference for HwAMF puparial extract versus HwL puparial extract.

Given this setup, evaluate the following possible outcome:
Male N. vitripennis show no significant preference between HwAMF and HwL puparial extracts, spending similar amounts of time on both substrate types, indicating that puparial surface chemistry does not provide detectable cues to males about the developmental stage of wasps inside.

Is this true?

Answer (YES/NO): NO